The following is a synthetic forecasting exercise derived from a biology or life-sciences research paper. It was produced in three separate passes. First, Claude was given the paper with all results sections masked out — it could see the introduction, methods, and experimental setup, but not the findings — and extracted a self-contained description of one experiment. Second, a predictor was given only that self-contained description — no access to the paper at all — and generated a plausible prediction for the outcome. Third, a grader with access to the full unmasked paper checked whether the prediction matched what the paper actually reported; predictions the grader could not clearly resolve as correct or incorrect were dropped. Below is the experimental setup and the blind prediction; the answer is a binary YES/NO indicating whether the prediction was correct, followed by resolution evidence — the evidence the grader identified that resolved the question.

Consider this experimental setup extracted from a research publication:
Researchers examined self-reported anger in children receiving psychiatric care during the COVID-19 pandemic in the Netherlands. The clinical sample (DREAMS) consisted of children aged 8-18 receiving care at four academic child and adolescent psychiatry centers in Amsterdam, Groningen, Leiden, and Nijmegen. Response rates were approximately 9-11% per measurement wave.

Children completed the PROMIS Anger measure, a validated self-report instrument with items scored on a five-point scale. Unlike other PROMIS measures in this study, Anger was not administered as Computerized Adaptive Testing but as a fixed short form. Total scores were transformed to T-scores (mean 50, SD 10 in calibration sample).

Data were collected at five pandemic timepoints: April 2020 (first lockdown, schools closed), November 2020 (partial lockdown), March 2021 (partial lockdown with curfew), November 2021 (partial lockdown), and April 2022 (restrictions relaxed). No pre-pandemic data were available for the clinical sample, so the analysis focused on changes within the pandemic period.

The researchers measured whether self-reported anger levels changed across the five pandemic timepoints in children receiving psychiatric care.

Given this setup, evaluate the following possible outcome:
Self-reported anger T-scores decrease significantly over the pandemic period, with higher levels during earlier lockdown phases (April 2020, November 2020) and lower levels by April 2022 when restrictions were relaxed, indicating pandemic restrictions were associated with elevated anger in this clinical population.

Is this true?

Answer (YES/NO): NO